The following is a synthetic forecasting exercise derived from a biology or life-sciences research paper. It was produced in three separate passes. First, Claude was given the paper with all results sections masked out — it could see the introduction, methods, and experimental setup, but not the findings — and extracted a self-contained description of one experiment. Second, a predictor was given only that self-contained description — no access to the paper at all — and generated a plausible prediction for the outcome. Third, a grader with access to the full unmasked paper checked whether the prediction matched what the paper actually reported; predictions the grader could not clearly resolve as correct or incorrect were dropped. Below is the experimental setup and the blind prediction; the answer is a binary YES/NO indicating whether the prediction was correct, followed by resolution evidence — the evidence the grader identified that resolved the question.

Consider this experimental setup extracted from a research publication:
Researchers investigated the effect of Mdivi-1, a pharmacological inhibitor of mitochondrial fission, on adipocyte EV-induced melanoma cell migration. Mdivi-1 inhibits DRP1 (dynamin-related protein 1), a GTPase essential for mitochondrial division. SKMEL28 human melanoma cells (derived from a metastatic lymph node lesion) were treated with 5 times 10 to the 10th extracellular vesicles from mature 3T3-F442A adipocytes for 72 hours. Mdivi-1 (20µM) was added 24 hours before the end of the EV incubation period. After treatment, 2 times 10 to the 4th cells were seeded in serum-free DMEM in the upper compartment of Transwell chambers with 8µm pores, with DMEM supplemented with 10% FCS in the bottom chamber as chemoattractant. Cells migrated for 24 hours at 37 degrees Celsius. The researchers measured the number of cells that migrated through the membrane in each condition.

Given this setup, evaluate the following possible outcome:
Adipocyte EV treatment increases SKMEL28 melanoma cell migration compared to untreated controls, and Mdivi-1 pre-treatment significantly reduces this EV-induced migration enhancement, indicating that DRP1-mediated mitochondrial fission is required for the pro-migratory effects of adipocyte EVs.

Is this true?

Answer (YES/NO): YES